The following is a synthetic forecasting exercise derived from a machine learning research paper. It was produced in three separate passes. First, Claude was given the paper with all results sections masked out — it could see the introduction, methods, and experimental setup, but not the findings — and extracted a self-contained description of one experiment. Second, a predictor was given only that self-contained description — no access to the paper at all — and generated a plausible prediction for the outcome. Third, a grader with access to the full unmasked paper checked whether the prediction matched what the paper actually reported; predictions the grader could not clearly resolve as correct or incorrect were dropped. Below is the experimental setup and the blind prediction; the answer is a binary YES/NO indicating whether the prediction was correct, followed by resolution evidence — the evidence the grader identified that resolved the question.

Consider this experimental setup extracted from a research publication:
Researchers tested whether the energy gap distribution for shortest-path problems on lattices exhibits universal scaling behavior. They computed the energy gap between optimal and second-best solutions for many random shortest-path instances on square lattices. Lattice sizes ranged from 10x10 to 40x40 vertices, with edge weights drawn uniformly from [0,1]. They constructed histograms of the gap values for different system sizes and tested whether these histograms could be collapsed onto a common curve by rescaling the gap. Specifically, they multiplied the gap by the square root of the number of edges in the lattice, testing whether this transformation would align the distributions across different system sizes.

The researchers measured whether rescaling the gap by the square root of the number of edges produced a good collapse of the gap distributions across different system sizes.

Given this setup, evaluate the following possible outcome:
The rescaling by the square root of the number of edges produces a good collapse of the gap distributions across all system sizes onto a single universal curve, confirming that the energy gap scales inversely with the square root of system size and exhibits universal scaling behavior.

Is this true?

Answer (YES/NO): YES